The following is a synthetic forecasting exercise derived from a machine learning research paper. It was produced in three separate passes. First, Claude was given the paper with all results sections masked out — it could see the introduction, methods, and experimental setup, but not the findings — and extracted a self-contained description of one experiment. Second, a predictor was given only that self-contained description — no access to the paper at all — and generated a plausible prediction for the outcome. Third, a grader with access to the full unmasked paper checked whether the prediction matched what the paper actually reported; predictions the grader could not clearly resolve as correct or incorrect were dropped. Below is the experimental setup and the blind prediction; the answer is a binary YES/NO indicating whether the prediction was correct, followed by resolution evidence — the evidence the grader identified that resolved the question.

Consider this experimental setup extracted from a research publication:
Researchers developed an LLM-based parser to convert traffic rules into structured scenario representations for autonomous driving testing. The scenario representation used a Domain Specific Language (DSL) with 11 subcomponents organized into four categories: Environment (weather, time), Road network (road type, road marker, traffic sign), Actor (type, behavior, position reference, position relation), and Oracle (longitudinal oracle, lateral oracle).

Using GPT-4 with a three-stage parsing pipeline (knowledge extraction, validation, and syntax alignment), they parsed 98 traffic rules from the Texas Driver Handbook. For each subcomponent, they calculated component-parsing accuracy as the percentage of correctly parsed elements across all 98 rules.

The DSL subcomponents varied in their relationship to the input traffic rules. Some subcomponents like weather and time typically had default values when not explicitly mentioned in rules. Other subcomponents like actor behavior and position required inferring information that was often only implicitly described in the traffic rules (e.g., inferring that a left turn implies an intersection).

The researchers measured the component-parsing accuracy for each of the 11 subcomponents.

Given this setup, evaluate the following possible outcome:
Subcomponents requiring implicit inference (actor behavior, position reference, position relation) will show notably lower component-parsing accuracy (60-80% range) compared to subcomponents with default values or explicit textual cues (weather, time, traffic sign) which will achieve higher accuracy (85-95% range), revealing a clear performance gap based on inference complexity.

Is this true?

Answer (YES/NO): NO